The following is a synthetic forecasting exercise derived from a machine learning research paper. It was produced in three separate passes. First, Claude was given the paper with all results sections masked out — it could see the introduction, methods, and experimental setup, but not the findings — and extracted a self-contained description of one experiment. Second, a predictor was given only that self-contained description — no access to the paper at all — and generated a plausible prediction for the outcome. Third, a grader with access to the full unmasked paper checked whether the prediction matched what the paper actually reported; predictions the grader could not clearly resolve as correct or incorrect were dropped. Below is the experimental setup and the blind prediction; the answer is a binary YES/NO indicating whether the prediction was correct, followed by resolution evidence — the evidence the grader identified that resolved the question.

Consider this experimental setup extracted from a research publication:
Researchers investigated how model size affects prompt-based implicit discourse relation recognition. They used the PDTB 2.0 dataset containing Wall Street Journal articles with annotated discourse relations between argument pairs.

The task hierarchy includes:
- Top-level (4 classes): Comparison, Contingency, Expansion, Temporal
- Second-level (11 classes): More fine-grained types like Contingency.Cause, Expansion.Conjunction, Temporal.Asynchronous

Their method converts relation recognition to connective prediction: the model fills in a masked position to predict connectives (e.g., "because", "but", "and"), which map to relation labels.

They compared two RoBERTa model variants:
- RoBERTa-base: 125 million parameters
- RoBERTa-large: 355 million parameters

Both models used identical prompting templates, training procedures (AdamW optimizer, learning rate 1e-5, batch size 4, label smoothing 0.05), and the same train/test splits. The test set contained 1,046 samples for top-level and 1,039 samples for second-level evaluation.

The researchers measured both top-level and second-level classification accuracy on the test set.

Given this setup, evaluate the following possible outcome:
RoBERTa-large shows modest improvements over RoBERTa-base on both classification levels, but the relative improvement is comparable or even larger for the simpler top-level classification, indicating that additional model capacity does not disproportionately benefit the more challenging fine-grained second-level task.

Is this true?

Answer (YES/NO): YES